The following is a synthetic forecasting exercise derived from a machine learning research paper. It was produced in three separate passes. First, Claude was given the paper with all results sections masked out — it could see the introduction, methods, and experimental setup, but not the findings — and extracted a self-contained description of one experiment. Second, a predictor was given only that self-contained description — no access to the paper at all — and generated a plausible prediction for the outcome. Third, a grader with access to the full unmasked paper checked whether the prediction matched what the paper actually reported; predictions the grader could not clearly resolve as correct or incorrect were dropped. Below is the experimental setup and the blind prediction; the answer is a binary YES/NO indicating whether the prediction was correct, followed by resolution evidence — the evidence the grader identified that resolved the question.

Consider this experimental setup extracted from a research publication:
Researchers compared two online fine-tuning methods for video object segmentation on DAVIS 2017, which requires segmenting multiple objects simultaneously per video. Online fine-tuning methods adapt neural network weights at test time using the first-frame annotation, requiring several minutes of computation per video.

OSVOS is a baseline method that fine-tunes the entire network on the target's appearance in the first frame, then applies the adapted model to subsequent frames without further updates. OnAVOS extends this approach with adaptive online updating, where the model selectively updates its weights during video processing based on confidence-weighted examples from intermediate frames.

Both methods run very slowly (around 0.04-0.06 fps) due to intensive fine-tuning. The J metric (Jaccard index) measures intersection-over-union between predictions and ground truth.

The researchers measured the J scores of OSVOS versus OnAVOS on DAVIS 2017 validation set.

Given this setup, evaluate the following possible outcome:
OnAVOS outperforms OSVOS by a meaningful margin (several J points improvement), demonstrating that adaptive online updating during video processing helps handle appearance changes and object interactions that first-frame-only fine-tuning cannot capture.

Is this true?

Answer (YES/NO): YES